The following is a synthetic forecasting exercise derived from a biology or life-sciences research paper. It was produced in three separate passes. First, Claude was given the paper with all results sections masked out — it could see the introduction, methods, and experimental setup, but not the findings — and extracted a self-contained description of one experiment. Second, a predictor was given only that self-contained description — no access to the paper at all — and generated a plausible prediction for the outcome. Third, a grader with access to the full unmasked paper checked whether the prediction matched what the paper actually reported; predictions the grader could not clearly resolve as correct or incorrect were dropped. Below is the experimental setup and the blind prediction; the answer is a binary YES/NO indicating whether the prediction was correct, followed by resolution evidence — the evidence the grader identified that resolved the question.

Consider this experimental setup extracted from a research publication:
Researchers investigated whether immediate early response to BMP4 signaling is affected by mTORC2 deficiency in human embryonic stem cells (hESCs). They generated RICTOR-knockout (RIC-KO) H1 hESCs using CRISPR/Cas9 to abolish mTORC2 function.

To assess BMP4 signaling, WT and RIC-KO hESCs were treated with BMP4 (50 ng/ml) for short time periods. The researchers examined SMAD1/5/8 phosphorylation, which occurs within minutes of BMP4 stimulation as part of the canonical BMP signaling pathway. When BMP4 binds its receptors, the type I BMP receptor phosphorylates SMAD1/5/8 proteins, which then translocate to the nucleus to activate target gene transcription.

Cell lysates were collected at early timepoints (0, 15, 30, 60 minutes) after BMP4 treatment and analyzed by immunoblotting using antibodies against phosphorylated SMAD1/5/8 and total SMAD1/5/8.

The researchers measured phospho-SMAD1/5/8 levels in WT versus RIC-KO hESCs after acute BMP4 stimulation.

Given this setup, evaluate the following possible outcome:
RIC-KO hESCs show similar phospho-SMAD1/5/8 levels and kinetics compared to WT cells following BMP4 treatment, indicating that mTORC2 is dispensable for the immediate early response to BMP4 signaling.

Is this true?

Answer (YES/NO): YES